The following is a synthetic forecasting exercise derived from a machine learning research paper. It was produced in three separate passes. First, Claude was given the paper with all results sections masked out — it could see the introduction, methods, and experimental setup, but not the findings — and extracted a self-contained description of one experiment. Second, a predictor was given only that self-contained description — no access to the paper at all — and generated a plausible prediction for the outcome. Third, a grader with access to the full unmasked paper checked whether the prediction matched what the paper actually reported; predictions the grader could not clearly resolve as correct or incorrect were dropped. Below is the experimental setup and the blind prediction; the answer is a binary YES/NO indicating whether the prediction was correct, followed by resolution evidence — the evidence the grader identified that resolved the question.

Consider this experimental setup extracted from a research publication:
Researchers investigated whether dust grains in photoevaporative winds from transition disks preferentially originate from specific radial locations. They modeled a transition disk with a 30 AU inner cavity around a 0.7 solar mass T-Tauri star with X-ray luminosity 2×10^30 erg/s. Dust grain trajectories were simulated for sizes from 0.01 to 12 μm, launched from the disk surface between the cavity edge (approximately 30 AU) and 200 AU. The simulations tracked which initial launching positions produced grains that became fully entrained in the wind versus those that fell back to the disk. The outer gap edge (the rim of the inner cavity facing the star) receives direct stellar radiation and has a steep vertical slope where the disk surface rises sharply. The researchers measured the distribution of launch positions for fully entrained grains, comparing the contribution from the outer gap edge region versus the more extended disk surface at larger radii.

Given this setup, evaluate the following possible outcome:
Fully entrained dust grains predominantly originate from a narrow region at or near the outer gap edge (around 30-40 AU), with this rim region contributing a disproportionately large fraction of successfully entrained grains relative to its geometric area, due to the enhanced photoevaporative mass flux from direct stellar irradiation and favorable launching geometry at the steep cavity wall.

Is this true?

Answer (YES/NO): YES